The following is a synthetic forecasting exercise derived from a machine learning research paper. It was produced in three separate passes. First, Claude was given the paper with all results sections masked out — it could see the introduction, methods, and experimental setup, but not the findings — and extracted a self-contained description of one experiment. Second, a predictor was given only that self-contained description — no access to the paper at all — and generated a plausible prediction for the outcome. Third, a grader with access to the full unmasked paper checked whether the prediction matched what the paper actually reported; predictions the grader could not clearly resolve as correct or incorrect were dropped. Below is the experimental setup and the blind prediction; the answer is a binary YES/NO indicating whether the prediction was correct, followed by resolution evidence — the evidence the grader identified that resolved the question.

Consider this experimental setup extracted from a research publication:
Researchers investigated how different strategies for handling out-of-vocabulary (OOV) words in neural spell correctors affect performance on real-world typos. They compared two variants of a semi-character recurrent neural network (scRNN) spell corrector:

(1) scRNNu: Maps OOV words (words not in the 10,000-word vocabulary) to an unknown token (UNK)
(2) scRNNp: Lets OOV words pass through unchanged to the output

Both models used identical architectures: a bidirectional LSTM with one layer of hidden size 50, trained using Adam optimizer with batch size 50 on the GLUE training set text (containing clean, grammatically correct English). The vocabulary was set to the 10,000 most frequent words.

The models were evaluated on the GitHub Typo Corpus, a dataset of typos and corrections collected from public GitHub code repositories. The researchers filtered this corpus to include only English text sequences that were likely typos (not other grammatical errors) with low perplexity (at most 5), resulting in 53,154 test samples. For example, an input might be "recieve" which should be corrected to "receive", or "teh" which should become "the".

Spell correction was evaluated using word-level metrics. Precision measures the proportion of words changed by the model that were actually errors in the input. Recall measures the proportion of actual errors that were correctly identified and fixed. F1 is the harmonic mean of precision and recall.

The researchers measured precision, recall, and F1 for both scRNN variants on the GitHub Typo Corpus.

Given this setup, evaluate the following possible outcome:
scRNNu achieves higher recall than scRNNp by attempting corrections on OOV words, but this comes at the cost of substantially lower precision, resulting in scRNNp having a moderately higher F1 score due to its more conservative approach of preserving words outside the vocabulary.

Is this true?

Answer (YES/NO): NO